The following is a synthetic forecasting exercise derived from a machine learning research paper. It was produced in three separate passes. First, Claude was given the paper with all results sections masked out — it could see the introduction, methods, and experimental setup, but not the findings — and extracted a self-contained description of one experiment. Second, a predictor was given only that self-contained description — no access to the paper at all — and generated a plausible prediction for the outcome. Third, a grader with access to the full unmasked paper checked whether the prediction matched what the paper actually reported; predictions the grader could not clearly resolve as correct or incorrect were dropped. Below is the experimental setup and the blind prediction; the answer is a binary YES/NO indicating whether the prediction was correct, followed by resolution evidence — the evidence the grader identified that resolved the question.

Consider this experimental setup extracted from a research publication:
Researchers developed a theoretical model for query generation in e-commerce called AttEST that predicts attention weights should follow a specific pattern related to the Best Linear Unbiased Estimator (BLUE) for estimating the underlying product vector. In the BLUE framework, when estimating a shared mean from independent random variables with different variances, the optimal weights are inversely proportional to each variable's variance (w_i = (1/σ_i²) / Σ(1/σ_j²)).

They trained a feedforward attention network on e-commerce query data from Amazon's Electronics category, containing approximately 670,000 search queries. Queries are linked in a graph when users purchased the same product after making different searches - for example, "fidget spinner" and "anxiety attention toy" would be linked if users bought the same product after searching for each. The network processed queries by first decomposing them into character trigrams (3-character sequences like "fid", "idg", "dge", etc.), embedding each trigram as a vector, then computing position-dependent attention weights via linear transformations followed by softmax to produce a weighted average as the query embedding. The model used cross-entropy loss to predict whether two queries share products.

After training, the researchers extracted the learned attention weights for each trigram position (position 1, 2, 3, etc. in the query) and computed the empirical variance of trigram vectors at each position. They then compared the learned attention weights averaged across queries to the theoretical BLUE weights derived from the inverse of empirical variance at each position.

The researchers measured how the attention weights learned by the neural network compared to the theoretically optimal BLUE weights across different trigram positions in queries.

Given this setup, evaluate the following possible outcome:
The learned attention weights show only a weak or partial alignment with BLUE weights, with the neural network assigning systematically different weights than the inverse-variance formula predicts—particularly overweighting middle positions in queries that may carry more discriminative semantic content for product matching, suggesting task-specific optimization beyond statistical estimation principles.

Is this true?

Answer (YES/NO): NO